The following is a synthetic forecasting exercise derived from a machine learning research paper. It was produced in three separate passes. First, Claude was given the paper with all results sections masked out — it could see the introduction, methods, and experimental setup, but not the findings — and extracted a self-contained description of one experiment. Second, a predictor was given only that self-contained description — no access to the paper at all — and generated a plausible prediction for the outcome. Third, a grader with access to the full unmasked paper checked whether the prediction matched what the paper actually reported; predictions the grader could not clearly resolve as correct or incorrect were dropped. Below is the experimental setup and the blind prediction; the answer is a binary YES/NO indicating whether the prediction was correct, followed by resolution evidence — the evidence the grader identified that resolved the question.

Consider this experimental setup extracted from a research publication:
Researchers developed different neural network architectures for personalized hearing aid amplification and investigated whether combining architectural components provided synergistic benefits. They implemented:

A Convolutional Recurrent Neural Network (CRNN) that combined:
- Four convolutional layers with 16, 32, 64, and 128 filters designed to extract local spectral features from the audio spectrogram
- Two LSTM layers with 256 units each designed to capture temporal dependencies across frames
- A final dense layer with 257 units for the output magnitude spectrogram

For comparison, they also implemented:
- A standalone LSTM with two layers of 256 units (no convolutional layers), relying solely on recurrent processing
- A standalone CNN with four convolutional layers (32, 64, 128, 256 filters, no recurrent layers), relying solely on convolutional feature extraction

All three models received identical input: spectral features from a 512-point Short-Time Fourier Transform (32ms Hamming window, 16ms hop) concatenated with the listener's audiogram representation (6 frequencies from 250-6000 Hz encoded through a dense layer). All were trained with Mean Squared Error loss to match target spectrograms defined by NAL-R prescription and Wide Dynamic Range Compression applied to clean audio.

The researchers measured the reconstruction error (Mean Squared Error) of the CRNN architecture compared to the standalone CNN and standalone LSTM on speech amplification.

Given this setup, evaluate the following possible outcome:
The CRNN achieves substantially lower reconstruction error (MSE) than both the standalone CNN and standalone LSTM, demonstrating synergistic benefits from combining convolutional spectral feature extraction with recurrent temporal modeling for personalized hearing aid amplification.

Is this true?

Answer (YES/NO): YES